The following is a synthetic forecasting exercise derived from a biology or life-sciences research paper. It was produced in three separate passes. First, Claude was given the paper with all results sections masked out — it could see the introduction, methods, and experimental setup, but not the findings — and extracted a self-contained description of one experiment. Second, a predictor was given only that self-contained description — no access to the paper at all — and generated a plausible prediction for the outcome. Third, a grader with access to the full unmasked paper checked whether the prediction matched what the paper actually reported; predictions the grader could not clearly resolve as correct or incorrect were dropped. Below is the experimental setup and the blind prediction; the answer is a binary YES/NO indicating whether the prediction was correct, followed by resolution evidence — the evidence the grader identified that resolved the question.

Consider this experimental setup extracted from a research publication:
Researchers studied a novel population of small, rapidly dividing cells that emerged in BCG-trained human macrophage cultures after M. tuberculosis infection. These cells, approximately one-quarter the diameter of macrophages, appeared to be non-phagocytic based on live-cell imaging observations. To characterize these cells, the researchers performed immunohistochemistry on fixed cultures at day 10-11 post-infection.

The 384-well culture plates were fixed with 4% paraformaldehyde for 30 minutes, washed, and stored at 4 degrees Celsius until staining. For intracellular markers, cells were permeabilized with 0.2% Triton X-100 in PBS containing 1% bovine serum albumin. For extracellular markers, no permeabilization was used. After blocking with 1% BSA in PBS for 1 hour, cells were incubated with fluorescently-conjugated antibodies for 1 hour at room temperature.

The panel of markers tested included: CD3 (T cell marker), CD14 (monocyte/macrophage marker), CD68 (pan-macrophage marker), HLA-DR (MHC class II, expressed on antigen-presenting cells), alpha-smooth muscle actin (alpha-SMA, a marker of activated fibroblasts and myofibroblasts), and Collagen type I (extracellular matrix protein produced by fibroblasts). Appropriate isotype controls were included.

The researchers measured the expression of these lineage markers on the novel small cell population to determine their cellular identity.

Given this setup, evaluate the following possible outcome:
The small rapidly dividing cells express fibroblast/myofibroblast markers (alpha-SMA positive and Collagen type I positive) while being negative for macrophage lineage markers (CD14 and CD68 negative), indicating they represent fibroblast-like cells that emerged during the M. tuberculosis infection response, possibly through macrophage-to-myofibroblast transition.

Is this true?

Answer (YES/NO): NO